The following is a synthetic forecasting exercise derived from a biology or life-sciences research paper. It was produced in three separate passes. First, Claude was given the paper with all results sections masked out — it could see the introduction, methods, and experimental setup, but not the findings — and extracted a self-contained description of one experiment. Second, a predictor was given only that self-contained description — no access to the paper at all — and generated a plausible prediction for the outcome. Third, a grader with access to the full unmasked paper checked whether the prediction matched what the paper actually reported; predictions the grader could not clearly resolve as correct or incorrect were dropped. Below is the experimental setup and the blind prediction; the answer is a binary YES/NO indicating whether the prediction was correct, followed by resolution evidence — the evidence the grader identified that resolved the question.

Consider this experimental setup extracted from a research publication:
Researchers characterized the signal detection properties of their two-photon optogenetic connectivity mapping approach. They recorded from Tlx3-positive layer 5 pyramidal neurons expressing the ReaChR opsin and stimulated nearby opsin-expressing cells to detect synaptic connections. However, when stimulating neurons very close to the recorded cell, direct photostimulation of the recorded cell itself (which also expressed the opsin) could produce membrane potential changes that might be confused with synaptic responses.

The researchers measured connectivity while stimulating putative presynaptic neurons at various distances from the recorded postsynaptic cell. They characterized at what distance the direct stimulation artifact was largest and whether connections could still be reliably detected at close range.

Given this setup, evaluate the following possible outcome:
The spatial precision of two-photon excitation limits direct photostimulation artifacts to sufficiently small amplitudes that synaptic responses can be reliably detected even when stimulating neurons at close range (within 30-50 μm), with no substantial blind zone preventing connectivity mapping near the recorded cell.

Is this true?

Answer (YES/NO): NO